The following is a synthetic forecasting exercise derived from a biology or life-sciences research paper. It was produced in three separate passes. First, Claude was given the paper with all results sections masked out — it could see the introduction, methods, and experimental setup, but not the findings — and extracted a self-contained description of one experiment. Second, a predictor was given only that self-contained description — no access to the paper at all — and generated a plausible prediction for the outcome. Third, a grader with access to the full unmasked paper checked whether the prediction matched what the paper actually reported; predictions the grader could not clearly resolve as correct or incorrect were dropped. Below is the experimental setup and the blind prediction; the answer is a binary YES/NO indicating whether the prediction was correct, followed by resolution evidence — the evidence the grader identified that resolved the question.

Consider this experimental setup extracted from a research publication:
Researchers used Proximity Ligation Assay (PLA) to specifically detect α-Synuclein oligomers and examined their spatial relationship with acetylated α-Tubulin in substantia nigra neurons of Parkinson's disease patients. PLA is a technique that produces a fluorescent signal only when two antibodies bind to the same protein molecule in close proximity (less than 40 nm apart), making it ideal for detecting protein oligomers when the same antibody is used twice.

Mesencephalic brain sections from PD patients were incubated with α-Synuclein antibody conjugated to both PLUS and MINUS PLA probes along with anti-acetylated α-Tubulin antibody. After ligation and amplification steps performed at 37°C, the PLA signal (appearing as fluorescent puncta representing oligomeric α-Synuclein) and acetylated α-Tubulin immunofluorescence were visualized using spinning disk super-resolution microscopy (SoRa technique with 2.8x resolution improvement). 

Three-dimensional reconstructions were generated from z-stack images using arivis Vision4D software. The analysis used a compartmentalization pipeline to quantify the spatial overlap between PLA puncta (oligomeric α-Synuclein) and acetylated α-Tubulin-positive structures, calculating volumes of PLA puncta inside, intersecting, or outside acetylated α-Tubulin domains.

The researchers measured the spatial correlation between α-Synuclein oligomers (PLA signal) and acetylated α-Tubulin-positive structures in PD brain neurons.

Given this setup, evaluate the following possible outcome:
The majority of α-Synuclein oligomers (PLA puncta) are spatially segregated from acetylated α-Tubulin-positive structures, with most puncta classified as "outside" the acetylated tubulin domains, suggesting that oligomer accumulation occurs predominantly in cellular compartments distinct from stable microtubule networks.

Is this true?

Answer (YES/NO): NO